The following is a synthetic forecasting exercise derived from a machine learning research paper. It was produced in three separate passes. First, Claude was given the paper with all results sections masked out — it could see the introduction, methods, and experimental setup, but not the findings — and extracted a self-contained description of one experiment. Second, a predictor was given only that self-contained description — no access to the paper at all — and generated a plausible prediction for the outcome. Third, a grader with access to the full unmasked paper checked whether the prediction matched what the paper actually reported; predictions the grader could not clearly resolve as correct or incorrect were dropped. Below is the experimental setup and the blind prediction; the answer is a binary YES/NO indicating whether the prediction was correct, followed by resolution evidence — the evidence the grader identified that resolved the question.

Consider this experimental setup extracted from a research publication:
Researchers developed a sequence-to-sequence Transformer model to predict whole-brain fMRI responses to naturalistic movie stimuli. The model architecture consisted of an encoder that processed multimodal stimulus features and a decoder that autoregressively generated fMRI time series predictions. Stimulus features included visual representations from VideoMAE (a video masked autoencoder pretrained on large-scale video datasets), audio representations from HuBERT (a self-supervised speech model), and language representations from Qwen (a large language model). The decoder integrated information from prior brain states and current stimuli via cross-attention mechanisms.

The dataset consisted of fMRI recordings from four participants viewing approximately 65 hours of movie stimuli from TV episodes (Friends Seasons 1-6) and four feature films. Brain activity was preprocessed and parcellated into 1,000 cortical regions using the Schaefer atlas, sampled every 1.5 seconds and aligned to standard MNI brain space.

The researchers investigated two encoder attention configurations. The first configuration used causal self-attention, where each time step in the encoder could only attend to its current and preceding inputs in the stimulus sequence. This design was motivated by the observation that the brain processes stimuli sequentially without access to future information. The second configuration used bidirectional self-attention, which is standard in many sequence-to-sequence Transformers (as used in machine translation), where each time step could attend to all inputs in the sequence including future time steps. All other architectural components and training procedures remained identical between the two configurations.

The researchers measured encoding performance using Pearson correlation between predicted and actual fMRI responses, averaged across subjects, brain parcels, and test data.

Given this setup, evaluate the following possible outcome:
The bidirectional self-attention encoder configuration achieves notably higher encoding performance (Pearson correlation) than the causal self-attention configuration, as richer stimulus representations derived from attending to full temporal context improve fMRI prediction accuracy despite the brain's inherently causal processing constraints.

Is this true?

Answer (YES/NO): NO